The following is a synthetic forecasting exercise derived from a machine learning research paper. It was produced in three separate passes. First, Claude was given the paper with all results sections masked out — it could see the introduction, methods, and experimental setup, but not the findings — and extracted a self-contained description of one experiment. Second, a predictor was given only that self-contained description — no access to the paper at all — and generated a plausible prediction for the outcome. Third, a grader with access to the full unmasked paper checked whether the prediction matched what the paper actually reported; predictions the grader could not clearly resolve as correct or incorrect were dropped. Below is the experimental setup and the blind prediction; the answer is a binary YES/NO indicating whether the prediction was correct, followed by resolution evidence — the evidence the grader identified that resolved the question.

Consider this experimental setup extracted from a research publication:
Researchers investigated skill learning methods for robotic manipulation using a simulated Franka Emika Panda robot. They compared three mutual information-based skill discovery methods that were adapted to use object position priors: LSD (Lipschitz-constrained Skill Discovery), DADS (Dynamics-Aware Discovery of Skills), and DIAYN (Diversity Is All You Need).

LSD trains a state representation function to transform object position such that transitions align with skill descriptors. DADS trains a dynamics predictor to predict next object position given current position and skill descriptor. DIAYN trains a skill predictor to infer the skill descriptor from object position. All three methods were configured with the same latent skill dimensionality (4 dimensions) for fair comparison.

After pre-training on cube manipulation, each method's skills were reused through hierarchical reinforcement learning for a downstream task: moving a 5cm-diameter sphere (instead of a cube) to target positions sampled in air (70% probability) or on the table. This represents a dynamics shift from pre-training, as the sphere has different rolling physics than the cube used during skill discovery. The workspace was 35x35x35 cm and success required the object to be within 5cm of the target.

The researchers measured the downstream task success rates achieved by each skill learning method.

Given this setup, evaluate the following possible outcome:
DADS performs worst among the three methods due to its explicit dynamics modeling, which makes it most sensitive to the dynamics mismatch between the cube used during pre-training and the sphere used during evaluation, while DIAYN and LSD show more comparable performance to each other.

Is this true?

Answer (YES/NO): NO